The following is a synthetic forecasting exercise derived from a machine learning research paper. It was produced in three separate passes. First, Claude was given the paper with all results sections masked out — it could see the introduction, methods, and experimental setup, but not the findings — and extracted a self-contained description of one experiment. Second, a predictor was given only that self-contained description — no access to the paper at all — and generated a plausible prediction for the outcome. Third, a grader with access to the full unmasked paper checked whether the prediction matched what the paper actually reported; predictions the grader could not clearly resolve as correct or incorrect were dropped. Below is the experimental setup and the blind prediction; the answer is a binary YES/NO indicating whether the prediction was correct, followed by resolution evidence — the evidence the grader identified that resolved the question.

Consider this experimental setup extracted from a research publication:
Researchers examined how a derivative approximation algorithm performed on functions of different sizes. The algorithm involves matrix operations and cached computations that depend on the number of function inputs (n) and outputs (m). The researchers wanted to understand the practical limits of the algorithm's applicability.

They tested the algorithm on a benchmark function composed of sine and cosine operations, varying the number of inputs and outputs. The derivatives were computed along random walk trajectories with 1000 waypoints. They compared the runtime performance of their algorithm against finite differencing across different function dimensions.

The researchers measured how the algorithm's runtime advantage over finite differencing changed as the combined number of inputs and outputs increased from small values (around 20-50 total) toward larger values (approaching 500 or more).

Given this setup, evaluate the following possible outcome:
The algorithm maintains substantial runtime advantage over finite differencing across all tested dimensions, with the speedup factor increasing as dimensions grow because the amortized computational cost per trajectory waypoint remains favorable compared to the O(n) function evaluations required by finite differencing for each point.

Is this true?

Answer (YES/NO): NO